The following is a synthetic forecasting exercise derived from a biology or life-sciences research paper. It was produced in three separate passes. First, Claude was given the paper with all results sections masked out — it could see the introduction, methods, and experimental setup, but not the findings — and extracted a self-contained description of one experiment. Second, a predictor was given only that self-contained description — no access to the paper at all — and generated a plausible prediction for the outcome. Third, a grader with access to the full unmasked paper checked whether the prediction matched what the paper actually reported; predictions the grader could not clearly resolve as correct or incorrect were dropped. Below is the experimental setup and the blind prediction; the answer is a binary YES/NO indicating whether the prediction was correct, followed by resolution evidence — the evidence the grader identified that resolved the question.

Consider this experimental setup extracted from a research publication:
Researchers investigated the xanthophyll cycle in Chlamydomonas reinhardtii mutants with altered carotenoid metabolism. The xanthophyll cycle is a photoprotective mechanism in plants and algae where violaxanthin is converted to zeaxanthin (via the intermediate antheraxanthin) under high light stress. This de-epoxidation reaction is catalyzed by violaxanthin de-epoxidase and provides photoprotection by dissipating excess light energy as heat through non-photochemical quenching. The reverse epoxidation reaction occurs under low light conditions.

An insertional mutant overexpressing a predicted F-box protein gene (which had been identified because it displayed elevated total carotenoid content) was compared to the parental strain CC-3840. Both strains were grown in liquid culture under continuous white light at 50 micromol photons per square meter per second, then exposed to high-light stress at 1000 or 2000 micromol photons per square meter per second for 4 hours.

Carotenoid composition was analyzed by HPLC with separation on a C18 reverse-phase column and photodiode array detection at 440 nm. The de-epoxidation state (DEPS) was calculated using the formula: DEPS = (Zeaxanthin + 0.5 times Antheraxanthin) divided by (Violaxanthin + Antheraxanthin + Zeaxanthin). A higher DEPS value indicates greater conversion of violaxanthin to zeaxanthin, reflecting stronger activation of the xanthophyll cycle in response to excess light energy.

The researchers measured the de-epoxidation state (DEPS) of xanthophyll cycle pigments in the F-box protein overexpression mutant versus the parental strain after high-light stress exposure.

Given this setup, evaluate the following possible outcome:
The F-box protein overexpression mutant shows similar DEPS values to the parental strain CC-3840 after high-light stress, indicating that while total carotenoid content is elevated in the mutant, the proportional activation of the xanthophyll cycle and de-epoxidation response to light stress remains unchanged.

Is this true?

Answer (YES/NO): NO